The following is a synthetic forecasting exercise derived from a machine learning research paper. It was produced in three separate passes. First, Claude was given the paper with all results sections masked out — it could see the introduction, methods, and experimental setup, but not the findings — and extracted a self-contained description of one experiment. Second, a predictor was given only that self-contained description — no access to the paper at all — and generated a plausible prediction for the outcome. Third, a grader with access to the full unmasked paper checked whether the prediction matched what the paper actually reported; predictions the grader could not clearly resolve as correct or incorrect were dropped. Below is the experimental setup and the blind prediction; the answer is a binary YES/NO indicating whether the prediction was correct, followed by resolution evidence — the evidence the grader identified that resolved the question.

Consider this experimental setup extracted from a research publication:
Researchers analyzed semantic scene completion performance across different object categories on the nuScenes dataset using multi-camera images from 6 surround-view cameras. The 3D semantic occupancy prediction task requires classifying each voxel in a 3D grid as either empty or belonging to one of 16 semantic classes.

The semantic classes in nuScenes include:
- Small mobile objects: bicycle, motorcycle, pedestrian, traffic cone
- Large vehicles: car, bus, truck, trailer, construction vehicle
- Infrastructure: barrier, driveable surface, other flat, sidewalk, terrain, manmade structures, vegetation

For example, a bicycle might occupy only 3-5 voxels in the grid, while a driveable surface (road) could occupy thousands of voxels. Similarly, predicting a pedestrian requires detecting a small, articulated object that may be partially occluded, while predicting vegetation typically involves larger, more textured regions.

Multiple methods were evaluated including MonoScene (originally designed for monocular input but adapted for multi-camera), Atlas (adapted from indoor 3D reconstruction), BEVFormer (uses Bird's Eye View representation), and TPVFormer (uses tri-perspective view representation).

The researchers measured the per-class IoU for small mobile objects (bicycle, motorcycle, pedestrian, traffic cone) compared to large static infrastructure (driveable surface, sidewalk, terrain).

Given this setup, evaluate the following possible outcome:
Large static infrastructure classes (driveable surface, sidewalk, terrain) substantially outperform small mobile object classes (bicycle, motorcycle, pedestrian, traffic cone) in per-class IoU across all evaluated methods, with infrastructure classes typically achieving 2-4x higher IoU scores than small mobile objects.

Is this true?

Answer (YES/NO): NO